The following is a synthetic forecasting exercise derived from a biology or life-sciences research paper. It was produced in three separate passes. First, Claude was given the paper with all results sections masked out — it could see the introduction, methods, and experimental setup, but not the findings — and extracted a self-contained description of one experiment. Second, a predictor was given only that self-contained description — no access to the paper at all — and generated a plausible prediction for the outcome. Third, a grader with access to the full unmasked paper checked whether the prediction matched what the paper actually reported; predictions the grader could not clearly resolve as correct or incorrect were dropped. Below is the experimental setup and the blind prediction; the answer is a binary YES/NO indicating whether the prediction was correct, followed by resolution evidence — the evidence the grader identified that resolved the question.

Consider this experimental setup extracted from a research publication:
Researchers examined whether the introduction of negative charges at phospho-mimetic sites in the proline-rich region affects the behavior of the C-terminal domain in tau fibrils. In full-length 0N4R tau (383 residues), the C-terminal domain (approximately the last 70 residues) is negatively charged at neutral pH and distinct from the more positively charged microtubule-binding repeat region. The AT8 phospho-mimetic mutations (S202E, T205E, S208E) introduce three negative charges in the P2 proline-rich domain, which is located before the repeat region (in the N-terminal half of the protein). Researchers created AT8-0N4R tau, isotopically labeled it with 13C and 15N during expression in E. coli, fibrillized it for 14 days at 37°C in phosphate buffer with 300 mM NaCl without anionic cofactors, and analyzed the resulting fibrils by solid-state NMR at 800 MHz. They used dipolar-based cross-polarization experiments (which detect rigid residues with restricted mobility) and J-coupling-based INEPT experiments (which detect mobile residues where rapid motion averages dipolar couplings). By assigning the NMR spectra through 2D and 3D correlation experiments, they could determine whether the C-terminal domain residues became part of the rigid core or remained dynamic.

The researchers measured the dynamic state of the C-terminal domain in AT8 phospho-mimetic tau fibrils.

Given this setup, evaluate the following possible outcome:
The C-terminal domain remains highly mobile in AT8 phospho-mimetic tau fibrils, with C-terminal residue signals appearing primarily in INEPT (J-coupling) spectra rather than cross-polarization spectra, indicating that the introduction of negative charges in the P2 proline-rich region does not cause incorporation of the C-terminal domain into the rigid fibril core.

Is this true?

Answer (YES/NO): NO